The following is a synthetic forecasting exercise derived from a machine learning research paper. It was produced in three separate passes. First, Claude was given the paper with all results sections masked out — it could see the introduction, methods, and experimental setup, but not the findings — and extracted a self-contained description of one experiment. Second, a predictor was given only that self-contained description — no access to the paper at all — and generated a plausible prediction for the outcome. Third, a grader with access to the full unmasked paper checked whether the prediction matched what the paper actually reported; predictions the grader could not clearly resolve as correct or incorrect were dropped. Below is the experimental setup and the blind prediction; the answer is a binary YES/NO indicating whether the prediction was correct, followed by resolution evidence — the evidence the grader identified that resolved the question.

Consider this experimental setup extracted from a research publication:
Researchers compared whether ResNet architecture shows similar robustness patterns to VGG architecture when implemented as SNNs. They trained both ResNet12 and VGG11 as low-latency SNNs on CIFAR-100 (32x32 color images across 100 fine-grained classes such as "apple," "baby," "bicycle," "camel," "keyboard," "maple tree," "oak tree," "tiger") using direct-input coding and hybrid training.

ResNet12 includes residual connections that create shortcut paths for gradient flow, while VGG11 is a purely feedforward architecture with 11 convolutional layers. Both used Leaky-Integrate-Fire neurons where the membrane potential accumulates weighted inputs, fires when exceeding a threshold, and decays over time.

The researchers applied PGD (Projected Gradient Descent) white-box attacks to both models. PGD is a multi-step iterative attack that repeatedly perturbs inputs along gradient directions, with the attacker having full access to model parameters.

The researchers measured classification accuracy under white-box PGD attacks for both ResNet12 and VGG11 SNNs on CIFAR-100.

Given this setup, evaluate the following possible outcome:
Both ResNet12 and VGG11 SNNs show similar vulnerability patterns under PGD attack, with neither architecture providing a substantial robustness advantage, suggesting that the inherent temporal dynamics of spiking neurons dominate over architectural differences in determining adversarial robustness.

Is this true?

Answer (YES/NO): NO